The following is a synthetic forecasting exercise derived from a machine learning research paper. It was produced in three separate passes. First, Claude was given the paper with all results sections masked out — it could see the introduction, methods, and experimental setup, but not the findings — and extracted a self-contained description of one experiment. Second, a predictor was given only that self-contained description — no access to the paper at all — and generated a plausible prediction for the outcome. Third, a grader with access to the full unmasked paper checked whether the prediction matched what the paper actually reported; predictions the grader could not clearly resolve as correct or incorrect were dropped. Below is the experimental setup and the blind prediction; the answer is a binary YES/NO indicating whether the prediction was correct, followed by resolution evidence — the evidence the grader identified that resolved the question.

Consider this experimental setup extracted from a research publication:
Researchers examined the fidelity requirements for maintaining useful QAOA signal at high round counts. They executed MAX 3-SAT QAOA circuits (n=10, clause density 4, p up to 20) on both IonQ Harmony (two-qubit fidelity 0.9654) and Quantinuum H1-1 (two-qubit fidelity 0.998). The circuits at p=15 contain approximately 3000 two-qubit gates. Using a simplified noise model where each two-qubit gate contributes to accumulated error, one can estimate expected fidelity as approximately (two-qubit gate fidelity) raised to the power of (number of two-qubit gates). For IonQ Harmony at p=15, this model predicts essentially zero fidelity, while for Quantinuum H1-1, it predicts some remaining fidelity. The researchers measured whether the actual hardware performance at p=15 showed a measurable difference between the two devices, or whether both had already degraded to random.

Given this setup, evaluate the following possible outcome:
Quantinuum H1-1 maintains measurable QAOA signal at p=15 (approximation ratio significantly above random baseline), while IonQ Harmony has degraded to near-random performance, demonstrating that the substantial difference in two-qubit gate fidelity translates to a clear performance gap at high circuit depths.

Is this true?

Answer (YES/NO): NO